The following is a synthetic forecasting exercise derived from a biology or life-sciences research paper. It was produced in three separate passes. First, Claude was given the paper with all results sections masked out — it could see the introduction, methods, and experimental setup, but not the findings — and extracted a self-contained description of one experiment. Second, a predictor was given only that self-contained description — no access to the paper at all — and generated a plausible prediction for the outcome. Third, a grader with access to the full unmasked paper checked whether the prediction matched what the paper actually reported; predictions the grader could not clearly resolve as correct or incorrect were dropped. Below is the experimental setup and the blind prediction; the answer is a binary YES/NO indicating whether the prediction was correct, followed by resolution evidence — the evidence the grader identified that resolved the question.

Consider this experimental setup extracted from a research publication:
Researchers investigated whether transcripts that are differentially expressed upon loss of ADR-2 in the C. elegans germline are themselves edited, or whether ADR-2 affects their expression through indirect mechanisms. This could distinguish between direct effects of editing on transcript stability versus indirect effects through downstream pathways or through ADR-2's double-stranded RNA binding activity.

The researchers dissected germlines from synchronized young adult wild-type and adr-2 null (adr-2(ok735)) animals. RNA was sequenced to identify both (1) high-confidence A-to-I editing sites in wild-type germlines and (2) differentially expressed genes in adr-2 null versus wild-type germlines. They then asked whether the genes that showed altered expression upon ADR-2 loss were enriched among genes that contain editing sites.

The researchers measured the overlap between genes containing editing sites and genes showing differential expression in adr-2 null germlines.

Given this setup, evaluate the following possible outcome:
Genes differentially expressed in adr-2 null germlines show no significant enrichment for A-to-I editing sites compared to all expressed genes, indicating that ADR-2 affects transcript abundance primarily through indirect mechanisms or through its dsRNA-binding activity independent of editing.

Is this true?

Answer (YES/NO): YES